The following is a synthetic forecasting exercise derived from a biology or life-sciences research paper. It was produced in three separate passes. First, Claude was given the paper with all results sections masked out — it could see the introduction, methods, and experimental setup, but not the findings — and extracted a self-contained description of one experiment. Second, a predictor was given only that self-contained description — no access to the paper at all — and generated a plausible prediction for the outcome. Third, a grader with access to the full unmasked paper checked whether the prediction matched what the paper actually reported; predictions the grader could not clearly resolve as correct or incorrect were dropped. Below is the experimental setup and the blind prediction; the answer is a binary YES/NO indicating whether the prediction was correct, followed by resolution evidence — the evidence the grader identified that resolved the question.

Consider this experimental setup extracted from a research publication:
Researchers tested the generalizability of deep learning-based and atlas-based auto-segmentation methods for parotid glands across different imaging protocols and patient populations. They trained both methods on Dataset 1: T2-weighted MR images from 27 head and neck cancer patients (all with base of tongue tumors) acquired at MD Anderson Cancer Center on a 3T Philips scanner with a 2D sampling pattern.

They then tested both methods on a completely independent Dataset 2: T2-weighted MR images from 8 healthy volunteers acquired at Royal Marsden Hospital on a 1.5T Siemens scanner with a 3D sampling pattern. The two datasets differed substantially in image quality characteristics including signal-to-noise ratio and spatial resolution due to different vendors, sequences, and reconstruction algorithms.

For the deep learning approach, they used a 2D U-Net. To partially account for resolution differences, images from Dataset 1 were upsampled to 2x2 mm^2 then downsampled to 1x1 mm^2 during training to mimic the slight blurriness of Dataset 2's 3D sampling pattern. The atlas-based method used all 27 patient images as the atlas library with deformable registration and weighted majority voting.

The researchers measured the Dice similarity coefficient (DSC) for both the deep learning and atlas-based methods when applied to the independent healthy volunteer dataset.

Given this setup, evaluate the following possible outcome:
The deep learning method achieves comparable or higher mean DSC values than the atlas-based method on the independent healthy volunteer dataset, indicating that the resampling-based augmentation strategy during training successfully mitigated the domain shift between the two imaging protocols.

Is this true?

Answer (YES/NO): YES